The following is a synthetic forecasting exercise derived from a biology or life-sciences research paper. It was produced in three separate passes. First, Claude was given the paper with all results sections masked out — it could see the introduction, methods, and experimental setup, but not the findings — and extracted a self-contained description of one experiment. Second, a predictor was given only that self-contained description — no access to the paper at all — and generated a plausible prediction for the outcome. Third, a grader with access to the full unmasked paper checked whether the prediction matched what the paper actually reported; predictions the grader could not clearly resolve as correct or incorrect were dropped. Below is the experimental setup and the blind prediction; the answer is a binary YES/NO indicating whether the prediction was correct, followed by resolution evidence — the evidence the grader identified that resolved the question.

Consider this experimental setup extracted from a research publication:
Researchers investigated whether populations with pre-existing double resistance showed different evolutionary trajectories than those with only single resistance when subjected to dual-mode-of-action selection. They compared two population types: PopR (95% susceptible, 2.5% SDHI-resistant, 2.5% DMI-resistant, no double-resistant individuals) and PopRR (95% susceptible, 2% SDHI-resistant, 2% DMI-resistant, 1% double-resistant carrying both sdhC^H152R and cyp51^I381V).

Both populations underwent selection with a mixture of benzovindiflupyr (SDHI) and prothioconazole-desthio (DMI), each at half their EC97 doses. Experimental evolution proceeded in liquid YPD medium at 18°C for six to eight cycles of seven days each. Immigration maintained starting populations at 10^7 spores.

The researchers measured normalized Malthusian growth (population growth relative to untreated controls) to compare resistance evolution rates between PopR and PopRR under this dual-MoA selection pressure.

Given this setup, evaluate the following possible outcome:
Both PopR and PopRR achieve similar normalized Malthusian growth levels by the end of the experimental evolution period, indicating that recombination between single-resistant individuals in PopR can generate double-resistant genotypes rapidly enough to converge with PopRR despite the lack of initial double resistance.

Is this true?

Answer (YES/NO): NO